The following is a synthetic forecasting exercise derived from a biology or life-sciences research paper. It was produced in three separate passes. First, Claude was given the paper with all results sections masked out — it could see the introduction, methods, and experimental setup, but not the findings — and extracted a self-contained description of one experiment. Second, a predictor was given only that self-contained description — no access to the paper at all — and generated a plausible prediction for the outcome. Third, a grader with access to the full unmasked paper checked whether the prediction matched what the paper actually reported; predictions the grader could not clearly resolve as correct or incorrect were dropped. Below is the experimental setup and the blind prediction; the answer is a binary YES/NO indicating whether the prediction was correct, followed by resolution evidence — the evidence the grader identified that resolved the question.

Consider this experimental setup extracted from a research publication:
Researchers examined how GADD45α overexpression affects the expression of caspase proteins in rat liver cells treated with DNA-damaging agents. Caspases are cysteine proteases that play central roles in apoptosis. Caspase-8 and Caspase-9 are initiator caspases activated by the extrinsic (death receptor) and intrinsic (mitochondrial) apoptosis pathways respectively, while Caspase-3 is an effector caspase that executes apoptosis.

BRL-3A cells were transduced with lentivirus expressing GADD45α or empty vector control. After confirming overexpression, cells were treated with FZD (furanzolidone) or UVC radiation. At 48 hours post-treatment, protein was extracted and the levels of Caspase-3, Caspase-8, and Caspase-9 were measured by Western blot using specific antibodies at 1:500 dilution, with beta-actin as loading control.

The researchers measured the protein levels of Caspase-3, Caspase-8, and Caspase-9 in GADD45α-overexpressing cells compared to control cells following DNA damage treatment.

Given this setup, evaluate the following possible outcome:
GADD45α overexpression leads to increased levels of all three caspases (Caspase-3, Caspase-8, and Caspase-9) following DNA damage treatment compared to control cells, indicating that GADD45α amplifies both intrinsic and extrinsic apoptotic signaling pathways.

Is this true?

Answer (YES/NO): NO